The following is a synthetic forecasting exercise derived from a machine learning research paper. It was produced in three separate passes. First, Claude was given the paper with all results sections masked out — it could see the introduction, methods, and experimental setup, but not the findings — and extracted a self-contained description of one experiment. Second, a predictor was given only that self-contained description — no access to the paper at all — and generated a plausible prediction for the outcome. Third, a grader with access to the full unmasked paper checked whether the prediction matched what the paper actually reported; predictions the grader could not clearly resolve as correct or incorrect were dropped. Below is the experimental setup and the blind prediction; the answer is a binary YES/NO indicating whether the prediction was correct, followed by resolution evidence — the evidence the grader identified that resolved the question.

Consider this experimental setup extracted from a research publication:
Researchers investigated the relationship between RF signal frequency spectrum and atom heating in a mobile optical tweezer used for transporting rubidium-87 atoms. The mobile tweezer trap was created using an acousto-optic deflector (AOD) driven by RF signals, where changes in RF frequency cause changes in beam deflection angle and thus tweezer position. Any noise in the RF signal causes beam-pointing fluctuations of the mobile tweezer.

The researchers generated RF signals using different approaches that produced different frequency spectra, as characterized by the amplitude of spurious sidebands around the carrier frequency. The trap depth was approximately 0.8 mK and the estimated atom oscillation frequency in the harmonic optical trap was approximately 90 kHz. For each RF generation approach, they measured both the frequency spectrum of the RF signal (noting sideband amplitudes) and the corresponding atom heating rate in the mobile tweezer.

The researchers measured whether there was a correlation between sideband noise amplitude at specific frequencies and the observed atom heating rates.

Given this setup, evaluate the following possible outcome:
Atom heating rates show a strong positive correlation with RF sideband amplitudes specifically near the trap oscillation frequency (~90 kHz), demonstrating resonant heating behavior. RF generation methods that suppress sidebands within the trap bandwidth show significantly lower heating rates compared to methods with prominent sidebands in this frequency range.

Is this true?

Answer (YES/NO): YES